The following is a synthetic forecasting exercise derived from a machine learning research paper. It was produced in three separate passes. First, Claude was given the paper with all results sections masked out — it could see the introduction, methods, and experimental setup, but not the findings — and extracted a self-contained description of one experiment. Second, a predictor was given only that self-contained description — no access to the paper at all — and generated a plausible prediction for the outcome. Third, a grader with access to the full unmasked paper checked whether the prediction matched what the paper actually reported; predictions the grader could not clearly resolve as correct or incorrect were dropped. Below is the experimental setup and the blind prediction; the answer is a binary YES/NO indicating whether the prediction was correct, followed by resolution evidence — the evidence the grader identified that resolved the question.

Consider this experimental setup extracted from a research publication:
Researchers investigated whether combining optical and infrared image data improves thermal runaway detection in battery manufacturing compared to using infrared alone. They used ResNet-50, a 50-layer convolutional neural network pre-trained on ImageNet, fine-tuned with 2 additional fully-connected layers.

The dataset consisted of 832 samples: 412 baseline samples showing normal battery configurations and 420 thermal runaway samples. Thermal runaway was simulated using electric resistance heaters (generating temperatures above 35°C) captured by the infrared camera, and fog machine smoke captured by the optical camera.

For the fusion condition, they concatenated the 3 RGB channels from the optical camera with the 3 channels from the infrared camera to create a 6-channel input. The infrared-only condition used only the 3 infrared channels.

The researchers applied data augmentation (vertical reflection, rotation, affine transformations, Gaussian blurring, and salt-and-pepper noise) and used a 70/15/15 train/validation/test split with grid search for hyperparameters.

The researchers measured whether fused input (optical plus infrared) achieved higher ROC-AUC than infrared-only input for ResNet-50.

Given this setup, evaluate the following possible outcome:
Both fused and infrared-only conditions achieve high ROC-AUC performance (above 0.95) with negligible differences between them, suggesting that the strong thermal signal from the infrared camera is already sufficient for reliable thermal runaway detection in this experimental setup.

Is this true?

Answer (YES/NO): YES